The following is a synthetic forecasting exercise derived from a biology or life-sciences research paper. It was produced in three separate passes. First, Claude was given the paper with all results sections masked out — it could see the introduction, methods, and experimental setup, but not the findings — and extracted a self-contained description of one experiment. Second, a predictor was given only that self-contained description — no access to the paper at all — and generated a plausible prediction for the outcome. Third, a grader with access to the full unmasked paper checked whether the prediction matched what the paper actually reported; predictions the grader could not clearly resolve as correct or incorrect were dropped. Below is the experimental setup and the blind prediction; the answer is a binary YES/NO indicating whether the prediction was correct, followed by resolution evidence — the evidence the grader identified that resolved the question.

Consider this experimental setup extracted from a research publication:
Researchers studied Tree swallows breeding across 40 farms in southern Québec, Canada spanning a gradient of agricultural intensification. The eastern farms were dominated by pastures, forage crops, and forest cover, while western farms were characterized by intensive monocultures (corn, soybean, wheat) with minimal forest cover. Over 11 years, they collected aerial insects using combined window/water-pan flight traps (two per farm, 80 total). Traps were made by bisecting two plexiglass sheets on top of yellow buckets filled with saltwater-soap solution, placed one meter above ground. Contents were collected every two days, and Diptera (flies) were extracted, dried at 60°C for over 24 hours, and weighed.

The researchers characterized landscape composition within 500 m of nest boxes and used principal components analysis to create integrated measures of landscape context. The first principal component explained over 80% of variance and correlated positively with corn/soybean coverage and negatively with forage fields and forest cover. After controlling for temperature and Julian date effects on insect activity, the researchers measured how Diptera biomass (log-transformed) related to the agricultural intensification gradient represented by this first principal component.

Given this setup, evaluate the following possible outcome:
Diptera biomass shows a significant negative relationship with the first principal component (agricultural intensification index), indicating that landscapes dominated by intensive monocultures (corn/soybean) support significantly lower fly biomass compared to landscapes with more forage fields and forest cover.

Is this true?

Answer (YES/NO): NO